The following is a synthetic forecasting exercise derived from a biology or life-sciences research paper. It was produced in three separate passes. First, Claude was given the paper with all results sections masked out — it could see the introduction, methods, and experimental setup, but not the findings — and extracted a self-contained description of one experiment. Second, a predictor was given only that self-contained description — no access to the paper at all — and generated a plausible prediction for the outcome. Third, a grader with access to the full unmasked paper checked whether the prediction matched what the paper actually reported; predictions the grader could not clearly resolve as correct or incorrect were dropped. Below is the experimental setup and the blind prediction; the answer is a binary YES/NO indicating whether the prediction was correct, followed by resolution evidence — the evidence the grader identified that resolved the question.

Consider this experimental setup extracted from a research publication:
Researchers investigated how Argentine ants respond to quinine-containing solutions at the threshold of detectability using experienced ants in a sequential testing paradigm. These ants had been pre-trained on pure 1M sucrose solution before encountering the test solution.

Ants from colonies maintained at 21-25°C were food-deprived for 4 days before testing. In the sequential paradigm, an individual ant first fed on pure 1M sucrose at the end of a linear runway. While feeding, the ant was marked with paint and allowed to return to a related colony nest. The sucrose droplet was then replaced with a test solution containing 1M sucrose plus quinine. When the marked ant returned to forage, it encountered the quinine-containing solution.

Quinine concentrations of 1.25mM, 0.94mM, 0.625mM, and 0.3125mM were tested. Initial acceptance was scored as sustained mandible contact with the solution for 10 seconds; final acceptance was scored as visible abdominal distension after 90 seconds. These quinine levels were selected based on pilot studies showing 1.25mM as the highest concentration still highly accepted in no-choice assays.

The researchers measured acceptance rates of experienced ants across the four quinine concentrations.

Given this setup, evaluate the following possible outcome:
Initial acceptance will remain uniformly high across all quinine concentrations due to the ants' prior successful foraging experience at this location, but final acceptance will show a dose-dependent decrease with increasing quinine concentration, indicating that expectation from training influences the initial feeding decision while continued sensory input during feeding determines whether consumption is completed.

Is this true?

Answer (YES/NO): NO